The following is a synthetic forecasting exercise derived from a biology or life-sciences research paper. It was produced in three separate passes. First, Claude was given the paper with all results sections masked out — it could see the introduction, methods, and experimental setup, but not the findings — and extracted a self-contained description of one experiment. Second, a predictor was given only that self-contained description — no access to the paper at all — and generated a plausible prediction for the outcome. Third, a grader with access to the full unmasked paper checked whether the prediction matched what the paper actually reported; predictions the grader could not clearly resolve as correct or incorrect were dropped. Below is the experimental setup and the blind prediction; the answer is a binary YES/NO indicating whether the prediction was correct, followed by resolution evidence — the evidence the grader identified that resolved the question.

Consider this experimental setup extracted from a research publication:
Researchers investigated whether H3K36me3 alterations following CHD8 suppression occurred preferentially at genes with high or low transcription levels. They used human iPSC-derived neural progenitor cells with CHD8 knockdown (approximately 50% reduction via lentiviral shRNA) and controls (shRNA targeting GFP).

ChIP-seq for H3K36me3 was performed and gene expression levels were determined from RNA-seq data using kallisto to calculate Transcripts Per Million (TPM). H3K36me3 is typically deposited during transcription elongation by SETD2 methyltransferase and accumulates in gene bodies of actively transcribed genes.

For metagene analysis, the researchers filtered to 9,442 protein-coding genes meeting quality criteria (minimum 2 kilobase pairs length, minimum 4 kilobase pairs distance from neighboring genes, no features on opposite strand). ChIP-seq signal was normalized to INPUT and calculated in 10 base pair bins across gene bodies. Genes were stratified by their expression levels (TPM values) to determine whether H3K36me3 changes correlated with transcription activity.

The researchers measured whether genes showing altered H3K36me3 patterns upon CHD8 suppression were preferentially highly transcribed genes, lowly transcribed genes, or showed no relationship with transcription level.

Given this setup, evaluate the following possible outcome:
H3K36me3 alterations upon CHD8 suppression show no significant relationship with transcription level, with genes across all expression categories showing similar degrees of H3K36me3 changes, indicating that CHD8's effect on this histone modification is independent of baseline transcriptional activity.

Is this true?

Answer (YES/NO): NO